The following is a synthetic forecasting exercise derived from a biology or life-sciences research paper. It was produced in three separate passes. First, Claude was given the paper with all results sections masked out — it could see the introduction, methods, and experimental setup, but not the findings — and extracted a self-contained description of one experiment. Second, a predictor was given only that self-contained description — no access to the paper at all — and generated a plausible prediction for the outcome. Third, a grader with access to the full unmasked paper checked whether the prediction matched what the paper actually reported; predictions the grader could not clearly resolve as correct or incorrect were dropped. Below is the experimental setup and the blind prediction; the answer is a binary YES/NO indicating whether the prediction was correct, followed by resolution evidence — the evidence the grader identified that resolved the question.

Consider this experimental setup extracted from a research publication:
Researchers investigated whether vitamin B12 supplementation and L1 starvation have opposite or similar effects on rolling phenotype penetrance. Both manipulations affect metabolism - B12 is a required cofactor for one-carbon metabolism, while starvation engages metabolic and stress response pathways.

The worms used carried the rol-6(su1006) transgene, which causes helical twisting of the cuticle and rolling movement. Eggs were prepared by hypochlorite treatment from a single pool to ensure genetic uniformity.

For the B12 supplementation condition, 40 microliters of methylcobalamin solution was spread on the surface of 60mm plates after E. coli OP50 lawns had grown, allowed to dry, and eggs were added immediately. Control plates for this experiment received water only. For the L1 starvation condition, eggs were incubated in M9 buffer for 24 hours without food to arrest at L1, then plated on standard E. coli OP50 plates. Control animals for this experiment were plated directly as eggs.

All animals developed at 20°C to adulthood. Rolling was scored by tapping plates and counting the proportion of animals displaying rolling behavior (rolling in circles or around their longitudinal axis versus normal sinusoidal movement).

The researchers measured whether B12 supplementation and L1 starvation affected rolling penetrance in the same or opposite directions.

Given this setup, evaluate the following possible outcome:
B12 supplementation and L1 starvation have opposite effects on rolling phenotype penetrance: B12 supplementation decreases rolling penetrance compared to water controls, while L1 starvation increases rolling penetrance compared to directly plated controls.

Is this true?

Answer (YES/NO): NO